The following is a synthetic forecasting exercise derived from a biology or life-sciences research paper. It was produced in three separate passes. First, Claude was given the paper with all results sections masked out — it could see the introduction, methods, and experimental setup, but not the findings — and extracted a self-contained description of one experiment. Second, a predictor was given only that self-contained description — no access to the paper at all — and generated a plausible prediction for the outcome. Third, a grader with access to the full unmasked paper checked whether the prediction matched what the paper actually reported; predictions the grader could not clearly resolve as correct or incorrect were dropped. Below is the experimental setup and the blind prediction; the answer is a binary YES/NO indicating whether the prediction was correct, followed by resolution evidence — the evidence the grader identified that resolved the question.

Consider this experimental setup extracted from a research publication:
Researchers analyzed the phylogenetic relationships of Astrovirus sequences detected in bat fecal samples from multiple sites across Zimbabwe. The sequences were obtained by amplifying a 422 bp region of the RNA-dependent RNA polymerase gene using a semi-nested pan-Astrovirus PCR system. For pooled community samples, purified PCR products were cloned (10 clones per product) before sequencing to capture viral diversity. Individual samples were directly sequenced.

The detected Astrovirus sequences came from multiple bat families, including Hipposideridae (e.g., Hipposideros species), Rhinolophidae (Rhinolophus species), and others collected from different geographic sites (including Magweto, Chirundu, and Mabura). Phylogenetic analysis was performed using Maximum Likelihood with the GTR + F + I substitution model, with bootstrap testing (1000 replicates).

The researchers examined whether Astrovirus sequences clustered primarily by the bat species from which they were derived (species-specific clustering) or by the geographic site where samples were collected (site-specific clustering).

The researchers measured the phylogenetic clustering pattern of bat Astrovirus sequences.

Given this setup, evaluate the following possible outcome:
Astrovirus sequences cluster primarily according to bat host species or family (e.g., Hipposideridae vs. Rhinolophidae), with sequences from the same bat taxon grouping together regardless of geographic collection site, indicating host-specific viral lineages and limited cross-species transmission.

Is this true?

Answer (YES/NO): NO